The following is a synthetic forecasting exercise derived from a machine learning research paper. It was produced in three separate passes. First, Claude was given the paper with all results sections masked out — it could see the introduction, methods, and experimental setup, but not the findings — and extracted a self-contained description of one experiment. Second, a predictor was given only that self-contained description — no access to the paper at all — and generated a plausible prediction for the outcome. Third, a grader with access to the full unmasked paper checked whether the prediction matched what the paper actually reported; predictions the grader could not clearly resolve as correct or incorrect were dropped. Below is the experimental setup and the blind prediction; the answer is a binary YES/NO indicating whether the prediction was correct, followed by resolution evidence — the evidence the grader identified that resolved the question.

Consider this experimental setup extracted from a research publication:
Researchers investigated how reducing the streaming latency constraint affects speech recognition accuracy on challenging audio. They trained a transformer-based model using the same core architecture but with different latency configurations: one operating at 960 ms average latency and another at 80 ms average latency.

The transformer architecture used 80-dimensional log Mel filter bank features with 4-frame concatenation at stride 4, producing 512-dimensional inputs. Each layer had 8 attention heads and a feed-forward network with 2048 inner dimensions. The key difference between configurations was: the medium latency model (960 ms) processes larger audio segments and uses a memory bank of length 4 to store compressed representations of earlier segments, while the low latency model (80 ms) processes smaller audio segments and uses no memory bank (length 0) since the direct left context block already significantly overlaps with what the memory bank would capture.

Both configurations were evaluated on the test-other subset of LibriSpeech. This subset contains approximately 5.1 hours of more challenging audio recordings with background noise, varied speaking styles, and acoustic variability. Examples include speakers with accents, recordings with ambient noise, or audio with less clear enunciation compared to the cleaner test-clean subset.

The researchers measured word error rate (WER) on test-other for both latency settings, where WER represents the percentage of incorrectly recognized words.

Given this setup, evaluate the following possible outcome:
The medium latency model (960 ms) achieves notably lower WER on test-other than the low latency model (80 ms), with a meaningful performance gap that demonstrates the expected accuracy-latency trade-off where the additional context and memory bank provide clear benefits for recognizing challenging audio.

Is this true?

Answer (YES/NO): YES